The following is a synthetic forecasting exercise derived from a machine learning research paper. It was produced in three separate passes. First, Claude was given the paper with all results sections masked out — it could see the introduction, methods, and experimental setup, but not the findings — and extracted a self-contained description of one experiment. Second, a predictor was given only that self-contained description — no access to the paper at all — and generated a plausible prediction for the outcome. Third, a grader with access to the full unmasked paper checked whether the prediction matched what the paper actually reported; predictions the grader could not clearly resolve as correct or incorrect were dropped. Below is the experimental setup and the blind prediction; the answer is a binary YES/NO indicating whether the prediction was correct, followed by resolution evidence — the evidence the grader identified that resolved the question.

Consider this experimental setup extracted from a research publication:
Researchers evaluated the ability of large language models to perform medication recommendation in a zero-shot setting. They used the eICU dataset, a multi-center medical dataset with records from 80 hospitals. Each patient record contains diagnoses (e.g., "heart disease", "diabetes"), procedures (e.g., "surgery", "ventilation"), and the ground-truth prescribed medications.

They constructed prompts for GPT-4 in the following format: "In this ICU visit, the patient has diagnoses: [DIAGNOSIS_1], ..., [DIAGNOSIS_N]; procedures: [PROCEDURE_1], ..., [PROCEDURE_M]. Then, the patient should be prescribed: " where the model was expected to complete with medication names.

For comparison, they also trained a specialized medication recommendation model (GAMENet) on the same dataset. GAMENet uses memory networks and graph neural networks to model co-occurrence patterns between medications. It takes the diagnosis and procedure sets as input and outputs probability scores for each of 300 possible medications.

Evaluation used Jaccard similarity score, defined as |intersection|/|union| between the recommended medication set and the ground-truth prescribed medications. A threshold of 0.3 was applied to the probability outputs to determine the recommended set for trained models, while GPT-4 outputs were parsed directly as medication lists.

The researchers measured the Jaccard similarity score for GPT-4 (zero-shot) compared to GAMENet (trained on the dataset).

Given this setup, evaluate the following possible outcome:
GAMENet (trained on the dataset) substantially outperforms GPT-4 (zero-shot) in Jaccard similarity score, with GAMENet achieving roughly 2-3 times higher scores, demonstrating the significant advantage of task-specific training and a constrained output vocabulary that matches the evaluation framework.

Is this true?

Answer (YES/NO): NO